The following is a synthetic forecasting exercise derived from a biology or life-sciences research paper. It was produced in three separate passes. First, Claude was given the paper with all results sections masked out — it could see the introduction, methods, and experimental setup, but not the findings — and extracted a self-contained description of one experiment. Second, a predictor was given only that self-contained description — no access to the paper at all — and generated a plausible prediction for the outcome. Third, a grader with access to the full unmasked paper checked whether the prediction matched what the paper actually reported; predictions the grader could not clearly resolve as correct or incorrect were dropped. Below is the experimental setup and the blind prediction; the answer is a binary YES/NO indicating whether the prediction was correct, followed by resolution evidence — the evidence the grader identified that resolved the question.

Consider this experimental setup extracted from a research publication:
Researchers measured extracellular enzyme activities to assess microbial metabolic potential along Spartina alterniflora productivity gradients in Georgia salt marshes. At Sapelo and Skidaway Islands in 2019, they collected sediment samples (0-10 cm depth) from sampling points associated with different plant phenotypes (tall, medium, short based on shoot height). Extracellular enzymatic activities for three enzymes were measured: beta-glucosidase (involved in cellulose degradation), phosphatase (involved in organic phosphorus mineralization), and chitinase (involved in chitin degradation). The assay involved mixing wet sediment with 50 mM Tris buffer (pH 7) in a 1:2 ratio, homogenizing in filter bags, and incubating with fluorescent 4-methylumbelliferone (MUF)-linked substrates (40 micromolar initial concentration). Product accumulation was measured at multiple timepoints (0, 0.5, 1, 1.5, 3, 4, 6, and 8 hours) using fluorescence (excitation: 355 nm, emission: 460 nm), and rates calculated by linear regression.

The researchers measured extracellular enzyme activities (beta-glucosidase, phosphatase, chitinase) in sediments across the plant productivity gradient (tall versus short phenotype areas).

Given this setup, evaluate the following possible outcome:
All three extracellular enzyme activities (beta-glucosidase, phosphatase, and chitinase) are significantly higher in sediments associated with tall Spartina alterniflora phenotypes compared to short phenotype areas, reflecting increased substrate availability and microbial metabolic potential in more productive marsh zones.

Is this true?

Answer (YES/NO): YES